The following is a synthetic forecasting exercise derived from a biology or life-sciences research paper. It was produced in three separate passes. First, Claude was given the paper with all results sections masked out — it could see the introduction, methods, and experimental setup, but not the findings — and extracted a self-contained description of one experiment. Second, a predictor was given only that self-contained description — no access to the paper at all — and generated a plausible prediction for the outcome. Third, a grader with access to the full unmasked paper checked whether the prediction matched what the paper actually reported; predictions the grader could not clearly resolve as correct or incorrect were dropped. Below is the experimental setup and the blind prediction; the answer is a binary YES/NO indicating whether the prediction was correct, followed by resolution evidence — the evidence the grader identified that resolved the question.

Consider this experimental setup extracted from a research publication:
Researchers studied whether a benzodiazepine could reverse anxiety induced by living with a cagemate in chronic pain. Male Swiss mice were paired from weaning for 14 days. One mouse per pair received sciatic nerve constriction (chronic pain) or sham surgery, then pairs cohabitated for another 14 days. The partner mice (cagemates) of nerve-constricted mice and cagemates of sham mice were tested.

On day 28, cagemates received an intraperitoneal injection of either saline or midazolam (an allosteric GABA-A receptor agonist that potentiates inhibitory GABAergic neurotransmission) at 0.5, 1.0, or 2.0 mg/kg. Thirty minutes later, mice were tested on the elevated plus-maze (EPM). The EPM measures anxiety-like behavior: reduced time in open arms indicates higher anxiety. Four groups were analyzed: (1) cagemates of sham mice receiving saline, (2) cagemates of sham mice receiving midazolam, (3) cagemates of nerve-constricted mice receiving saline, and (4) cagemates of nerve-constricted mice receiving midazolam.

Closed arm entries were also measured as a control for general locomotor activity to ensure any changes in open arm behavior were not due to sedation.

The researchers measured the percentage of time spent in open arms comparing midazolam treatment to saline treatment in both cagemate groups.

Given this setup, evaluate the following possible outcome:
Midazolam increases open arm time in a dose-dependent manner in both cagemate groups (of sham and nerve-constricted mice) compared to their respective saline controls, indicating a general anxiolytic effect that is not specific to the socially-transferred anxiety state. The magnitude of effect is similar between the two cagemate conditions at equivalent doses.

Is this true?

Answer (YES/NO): NO